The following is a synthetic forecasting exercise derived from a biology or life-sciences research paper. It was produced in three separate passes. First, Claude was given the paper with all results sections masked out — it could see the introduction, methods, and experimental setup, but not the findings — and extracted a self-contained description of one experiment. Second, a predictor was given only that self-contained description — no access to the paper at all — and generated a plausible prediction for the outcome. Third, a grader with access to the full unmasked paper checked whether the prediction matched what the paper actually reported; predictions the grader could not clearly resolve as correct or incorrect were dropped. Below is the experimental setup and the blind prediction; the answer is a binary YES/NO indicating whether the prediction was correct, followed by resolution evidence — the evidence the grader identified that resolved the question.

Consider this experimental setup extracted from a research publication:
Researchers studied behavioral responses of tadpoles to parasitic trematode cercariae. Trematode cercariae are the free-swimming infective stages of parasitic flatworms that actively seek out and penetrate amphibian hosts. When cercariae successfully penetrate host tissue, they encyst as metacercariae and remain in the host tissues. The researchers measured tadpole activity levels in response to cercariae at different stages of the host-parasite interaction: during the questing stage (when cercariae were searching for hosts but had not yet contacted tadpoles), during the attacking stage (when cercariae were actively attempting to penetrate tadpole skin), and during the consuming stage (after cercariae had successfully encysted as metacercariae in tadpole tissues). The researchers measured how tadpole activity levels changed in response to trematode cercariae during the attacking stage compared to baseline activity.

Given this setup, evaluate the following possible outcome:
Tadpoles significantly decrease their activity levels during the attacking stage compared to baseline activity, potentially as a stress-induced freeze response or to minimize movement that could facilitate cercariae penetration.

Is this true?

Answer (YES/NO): NO